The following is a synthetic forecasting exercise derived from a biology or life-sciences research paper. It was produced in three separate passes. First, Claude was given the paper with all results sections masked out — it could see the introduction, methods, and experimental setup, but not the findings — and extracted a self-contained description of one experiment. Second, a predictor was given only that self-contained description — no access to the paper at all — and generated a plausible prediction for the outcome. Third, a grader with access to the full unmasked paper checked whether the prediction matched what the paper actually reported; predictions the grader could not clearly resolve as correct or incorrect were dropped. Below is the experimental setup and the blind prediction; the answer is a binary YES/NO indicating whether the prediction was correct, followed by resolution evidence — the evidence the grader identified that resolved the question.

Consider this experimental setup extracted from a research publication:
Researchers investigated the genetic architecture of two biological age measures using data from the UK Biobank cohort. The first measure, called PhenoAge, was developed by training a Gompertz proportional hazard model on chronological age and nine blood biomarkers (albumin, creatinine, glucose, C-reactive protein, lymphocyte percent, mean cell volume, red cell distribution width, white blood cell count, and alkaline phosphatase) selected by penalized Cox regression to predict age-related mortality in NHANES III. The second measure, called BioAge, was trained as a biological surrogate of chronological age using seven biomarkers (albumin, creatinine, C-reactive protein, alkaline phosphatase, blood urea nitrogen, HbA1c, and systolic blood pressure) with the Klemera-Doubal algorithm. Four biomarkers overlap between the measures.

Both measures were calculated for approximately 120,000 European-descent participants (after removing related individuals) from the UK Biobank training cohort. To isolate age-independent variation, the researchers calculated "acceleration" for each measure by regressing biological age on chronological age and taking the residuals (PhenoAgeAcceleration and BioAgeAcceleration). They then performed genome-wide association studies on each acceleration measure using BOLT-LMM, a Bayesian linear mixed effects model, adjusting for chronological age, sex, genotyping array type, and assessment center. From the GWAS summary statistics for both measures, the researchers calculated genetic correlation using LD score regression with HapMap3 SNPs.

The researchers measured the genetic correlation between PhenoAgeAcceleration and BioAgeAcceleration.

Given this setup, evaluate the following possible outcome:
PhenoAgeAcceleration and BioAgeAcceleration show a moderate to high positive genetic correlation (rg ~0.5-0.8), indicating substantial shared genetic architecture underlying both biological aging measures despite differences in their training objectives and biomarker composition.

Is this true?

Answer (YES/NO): NO